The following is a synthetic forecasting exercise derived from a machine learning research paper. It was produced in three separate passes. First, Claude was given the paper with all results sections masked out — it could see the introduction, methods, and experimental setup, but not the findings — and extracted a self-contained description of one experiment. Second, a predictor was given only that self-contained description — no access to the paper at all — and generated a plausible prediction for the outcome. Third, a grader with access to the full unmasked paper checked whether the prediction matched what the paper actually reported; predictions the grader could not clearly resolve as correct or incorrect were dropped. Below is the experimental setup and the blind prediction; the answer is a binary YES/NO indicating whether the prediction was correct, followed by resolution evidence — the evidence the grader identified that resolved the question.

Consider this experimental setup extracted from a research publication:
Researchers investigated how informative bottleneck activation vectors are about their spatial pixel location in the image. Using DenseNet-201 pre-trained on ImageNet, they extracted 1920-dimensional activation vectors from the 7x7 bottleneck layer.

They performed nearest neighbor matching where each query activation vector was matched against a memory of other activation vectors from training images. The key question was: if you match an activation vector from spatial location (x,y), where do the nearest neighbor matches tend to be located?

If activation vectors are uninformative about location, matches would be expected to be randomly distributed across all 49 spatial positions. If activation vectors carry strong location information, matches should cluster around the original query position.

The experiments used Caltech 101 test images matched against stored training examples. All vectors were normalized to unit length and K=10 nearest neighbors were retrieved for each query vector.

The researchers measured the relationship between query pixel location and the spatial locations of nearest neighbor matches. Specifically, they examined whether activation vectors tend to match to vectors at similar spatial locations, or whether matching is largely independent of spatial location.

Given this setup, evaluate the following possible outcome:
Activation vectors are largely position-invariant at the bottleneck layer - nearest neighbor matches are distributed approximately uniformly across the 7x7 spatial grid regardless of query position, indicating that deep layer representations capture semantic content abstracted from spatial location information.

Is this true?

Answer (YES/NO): NO